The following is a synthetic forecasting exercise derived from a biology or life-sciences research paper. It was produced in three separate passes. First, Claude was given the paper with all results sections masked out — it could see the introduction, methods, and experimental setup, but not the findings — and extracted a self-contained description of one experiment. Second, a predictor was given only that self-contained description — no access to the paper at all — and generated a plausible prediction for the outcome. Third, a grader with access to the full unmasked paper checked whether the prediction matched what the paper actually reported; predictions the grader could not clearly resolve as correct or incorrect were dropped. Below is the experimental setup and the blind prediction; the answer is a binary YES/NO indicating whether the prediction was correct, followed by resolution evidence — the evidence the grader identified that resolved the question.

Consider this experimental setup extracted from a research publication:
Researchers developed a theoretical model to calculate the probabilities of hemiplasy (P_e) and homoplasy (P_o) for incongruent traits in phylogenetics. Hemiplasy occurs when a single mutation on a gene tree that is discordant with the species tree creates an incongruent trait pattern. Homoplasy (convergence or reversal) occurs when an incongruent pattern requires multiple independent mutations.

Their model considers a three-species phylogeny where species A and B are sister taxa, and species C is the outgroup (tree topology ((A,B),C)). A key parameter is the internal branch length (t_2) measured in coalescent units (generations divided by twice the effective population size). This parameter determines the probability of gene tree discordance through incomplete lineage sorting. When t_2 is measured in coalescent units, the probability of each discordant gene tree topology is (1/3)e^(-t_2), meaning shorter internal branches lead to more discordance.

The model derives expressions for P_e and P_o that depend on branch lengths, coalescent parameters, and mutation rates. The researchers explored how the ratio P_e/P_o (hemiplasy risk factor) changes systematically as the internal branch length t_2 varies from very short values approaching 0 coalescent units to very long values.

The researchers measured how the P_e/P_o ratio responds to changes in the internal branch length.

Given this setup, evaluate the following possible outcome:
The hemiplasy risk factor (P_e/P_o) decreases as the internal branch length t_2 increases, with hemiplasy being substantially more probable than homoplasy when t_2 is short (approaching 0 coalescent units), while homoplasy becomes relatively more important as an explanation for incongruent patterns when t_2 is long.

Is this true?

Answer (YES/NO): YES